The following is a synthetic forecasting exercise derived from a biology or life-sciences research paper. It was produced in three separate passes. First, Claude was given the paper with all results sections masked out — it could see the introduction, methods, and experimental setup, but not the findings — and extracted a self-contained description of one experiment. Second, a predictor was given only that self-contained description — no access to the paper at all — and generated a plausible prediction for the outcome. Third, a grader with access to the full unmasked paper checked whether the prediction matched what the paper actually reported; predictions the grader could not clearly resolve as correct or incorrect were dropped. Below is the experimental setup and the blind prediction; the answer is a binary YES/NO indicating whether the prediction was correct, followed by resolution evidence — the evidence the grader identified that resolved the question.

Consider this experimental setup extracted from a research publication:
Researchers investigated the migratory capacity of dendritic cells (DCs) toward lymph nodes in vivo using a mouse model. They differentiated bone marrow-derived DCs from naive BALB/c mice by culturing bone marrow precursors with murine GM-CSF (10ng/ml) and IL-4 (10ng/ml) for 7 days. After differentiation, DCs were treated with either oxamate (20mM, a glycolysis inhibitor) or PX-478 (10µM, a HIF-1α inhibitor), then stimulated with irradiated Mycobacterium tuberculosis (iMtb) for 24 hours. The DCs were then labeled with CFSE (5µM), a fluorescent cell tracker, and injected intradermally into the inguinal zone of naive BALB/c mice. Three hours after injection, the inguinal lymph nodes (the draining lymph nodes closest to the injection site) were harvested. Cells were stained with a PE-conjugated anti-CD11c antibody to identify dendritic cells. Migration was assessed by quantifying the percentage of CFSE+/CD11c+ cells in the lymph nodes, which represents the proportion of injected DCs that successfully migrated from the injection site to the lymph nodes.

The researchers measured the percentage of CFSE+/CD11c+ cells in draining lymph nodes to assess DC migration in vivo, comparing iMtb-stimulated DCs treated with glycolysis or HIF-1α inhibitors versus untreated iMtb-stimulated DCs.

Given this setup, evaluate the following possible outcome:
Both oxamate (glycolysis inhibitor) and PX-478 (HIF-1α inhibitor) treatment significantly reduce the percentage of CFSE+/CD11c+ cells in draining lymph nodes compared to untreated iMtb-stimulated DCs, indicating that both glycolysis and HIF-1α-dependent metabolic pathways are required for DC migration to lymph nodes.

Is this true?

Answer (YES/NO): YES